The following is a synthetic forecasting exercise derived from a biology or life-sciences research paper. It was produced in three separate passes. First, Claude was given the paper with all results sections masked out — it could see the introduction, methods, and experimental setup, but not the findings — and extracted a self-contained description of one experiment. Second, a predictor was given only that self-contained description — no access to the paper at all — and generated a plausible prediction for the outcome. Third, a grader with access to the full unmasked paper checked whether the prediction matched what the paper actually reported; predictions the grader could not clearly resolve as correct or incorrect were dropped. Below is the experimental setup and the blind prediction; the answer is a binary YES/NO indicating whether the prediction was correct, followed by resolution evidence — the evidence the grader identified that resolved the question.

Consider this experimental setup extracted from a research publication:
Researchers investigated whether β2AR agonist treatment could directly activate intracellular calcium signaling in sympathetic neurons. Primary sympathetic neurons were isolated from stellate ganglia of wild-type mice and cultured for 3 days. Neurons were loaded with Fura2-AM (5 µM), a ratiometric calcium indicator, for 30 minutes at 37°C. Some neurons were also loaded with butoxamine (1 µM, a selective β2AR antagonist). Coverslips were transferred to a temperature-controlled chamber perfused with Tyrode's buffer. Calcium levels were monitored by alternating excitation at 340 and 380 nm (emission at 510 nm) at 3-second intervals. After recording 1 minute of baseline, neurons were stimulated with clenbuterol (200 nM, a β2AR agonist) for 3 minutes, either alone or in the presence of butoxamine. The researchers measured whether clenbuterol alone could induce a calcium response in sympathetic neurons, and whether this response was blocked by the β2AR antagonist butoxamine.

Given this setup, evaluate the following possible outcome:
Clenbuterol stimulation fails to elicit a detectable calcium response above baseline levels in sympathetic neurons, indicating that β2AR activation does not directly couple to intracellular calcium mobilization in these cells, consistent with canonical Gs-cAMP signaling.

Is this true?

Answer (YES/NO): NO